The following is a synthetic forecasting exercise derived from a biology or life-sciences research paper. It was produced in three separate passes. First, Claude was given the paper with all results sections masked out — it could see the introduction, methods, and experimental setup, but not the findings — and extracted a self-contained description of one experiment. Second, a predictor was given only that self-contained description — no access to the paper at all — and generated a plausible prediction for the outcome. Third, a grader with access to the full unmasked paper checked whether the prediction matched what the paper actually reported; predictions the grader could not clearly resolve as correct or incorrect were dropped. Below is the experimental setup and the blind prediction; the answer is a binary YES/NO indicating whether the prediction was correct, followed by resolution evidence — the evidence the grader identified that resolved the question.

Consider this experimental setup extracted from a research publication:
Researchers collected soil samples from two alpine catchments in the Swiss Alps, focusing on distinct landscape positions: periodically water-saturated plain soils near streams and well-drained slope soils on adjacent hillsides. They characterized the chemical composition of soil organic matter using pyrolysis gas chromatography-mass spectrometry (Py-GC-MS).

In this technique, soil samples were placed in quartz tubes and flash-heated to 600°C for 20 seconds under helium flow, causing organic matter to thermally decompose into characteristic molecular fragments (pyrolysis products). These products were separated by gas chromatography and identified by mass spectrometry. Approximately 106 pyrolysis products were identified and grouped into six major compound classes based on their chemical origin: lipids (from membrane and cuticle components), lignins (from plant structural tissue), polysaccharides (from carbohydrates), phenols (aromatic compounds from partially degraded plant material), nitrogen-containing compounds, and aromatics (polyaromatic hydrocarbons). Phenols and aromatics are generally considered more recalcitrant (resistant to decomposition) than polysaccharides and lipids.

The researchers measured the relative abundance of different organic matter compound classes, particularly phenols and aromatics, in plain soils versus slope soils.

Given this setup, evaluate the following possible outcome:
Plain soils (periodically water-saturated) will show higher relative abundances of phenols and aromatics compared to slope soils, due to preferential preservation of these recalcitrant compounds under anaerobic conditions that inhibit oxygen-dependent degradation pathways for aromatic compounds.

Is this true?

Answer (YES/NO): NO